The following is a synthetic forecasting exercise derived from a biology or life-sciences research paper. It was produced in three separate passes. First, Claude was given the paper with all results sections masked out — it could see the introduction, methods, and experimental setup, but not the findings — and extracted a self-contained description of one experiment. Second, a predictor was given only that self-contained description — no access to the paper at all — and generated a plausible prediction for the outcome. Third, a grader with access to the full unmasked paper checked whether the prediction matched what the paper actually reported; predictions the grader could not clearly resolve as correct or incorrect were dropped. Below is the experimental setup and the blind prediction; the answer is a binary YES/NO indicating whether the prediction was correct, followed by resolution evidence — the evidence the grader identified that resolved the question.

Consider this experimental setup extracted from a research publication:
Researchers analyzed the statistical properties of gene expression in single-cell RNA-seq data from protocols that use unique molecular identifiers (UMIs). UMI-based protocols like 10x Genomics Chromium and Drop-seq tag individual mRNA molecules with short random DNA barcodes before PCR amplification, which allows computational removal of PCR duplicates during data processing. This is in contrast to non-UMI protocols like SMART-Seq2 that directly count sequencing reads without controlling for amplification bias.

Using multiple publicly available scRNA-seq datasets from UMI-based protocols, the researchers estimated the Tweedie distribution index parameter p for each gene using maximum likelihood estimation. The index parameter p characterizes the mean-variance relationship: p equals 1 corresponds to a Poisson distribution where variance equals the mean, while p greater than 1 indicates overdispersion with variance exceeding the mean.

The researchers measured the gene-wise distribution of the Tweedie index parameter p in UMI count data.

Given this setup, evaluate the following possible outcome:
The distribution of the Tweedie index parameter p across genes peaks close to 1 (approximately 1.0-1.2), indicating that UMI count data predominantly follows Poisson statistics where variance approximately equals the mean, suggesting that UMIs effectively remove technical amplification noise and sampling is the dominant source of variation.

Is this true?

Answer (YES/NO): YES